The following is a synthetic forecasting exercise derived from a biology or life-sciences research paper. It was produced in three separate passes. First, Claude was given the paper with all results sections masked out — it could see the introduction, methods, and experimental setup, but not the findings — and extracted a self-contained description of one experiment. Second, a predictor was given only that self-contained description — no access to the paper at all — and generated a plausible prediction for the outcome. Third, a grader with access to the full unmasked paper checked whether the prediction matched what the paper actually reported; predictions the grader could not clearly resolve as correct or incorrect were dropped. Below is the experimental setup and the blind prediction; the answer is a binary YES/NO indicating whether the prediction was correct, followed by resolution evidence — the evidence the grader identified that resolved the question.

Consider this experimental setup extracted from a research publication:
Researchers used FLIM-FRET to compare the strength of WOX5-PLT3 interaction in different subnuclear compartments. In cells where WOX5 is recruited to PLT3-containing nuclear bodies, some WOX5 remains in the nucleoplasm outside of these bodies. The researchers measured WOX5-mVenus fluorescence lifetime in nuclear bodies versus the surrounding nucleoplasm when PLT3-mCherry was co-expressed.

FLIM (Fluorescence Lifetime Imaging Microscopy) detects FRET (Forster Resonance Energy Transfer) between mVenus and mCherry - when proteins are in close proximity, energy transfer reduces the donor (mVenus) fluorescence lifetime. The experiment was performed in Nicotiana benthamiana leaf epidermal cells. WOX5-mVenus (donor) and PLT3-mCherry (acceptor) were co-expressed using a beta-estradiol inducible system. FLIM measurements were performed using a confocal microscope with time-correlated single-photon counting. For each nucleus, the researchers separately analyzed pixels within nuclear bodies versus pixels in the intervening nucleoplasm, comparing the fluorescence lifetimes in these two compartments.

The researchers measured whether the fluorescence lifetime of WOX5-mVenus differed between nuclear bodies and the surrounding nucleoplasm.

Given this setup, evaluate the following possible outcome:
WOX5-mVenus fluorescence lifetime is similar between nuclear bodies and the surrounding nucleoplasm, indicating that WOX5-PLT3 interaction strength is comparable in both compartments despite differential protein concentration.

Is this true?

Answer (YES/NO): NO